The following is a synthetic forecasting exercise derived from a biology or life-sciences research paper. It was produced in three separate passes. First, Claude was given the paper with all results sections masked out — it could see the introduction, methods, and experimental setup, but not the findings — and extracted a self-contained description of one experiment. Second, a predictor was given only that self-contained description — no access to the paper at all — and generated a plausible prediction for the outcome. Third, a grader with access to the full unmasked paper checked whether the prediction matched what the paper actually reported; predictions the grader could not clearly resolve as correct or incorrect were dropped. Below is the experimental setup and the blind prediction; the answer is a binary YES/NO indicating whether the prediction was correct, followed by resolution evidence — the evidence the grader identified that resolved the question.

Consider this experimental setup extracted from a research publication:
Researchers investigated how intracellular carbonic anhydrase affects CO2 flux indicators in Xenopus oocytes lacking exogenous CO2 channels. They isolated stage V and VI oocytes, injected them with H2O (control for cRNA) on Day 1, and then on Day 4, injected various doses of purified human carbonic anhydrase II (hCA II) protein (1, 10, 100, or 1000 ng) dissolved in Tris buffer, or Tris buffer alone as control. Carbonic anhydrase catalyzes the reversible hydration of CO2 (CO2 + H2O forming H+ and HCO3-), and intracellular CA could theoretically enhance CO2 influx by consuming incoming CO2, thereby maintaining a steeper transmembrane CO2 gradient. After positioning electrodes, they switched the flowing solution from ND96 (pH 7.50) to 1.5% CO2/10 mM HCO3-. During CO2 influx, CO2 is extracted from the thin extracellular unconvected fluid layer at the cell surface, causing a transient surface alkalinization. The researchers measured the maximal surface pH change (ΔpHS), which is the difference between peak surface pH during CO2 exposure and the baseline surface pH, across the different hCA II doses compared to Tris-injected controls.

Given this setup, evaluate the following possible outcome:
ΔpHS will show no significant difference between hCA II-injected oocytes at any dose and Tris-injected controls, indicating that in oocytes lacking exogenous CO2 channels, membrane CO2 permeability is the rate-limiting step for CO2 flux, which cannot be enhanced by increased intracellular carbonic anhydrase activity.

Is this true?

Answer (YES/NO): YES